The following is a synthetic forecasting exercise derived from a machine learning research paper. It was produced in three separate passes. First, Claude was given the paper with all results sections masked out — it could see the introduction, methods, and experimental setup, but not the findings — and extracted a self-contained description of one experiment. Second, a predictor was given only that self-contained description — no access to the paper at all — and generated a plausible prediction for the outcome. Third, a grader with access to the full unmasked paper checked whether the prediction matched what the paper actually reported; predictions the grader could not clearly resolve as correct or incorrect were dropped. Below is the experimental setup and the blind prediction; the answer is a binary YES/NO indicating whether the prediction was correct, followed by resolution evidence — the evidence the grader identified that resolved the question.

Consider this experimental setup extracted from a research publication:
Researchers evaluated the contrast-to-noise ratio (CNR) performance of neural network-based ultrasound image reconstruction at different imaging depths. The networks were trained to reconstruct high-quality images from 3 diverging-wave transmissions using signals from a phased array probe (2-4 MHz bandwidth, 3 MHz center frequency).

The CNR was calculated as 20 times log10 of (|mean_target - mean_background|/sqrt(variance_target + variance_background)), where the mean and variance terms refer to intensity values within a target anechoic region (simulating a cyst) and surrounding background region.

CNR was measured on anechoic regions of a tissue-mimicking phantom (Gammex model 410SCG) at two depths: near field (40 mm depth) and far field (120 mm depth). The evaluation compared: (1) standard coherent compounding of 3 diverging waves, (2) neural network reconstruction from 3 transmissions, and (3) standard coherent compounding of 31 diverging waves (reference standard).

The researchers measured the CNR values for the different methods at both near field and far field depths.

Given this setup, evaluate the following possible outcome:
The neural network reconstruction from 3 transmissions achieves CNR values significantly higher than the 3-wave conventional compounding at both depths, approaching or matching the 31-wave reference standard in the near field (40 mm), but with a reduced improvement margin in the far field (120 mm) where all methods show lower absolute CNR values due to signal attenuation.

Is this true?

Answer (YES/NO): NO